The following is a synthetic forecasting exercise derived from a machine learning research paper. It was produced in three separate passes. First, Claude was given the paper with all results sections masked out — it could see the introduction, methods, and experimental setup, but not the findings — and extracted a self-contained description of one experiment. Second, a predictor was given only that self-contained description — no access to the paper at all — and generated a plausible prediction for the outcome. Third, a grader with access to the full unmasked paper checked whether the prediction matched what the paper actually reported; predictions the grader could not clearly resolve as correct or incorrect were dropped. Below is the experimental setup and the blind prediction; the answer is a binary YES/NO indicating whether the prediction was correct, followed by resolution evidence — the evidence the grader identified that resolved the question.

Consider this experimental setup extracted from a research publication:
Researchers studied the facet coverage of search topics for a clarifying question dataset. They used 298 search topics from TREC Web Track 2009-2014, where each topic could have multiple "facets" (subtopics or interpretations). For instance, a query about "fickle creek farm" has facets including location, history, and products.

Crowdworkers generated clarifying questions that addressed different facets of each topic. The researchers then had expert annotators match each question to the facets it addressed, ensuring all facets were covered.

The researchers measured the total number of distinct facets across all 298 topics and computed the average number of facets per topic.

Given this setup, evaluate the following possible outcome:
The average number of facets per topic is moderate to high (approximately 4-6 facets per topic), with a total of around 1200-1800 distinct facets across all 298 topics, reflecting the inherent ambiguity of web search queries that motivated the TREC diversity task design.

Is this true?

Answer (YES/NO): NO